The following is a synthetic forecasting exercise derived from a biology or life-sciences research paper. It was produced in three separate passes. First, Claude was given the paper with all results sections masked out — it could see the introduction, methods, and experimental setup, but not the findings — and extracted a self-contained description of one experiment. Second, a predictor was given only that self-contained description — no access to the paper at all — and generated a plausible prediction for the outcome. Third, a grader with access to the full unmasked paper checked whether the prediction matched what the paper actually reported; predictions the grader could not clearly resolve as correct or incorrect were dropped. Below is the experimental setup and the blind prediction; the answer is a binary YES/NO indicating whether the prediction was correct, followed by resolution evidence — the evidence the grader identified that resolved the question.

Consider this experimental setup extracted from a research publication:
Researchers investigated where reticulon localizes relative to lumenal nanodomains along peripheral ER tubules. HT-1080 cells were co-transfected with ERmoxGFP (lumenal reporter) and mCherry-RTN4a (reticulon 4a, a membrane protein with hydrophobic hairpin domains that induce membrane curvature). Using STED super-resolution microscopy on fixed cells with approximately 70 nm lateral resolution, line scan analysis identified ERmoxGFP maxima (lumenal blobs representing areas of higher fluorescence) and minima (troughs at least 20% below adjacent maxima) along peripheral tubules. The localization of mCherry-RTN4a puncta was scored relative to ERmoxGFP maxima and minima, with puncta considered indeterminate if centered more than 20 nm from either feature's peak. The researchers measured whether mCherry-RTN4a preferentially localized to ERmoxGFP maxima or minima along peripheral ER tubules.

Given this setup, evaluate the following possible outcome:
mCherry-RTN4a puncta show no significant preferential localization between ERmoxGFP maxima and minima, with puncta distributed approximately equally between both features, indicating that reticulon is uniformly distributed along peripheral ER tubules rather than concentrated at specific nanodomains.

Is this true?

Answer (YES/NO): NO